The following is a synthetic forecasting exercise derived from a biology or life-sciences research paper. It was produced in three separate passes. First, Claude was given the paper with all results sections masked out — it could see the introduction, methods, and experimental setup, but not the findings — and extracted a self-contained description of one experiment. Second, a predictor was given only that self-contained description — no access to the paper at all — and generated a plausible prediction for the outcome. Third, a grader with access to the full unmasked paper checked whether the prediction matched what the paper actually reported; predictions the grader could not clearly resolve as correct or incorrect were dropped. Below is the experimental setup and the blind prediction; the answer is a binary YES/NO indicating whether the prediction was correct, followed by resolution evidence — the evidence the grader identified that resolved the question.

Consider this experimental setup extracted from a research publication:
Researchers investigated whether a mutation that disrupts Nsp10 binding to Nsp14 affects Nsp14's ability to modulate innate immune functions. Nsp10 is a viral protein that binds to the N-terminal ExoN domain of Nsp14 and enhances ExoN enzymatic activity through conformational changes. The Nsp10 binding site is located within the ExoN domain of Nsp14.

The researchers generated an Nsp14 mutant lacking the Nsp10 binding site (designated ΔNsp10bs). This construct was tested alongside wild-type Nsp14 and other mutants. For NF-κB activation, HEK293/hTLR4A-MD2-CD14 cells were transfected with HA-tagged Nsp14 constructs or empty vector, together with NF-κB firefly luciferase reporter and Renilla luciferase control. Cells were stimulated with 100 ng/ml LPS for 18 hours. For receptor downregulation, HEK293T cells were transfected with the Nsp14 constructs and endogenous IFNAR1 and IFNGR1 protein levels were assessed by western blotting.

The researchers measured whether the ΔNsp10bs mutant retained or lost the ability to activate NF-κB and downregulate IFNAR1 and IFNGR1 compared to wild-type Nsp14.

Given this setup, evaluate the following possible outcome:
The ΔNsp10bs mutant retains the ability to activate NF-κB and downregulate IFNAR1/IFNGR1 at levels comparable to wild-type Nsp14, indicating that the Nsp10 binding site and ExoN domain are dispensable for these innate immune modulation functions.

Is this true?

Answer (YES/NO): YES